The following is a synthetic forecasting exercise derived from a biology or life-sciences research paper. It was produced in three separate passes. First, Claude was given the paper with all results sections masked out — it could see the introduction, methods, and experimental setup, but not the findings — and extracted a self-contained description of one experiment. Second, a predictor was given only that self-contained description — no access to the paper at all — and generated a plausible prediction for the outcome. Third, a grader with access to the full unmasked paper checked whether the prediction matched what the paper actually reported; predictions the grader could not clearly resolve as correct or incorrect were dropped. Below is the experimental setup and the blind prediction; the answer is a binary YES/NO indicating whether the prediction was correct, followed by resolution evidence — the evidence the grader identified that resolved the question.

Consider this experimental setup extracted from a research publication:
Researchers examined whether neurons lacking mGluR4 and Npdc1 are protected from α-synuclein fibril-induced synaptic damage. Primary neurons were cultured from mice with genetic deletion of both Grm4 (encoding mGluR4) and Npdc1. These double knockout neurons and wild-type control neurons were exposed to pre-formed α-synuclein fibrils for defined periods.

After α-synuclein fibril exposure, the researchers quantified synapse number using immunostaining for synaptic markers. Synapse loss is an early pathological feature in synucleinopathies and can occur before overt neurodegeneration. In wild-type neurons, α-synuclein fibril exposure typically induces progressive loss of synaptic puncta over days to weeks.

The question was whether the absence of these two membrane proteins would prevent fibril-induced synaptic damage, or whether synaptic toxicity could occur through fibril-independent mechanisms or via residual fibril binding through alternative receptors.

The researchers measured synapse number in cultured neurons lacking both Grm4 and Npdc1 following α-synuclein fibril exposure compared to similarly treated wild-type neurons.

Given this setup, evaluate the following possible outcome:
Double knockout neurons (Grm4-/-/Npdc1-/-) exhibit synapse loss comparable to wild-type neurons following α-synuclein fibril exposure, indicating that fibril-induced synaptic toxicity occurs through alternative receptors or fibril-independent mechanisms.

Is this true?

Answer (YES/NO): NO